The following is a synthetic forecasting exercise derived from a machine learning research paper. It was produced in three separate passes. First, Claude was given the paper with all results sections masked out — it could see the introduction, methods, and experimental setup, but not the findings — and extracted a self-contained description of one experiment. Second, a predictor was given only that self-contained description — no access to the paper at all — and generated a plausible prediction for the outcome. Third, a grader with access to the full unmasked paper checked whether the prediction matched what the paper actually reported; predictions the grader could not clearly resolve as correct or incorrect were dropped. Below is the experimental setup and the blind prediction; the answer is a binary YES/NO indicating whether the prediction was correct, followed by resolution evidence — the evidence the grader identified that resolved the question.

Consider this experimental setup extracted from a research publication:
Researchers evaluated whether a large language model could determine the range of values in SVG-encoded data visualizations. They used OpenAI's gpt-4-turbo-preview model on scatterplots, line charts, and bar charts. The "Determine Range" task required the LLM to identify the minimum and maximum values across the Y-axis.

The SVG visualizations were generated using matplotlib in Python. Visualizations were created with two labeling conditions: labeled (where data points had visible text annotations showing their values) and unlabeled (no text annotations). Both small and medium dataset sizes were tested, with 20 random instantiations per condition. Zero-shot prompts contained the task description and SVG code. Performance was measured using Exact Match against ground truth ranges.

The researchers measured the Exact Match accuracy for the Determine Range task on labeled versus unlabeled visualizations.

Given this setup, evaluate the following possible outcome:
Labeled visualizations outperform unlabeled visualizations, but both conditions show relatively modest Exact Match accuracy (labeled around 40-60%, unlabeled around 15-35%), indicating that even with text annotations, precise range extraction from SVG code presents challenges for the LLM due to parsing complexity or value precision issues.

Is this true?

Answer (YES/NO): NO